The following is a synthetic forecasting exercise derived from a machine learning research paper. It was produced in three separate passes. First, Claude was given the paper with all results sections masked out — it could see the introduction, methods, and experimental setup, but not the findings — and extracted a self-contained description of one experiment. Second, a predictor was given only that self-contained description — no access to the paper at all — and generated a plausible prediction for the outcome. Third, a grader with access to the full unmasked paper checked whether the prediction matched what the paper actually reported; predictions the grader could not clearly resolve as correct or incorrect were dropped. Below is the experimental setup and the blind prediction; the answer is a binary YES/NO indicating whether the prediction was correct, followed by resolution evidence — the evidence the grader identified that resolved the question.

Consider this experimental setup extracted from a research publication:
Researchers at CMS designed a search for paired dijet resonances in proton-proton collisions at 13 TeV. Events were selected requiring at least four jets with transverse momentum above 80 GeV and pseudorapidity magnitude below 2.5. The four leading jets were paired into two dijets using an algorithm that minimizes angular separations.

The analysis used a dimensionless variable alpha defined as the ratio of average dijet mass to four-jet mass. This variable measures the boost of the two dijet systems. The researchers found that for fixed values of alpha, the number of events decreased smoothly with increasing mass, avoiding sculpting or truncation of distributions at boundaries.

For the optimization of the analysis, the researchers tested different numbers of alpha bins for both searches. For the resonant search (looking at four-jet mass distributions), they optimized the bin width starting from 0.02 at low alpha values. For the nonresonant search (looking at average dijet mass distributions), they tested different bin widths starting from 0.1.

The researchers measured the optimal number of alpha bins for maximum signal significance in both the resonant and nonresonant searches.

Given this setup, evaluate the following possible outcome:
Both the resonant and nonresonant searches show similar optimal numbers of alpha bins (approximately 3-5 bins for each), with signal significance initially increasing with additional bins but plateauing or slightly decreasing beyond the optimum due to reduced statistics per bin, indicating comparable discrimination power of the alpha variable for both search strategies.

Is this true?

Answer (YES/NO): NO